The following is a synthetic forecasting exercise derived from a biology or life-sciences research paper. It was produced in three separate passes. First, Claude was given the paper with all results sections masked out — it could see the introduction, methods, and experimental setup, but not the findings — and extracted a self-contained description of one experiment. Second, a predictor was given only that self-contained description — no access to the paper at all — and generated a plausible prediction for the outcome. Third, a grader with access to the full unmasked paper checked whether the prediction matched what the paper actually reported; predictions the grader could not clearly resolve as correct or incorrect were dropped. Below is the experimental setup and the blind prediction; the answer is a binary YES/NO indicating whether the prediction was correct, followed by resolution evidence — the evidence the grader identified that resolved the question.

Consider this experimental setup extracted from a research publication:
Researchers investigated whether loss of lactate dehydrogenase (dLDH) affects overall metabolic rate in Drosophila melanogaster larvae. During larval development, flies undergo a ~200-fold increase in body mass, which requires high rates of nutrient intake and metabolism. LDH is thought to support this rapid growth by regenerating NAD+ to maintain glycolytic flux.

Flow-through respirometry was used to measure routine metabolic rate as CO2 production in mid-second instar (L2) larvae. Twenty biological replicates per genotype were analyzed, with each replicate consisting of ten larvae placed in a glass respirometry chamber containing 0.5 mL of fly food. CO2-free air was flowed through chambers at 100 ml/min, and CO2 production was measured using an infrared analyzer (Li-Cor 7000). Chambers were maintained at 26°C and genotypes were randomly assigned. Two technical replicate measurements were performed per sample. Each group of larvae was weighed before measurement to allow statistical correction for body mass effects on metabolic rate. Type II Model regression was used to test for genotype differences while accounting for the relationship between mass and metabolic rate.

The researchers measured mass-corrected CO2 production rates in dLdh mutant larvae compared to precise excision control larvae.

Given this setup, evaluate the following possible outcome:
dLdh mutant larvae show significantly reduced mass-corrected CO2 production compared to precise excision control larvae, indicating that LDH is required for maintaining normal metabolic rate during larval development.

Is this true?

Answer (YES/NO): NO